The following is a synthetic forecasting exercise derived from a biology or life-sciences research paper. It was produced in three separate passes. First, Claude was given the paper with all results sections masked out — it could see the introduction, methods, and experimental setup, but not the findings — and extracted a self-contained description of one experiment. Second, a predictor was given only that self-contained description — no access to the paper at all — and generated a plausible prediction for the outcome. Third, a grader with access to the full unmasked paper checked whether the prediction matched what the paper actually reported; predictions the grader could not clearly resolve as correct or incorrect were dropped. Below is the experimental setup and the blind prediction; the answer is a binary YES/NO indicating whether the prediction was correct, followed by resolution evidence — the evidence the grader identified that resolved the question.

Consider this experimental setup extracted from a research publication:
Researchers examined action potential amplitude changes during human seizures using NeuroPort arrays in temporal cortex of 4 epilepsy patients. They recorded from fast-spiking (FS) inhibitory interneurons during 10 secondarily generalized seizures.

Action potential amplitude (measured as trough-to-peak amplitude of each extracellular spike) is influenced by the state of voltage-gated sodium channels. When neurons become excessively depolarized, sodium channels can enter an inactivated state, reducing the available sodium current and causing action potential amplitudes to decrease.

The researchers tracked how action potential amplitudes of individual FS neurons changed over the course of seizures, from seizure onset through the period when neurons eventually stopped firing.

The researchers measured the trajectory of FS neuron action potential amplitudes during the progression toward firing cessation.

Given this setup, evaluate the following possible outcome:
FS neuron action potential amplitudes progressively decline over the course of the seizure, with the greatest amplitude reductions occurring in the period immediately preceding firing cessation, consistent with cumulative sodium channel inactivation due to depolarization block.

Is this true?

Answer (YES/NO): NO